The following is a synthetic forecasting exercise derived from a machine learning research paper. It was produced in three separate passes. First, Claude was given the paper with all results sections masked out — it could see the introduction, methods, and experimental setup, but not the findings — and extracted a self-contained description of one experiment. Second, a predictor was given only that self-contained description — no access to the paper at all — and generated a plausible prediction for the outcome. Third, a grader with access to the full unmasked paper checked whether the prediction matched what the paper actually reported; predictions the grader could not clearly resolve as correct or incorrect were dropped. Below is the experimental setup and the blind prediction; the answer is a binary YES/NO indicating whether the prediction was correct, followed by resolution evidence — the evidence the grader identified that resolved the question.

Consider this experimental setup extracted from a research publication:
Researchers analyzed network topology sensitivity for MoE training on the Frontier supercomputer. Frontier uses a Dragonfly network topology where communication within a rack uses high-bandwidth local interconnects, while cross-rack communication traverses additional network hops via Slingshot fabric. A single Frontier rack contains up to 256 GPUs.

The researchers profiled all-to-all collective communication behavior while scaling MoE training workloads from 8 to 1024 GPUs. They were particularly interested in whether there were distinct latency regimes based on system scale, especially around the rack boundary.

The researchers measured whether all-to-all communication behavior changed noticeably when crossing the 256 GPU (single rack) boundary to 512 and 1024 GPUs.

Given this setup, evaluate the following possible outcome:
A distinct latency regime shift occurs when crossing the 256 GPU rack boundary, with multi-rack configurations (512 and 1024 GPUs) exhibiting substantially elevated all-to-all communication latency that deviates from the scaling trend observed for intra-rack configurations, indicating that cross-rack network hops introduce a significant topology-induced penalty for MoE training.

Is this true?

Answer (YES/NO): YES